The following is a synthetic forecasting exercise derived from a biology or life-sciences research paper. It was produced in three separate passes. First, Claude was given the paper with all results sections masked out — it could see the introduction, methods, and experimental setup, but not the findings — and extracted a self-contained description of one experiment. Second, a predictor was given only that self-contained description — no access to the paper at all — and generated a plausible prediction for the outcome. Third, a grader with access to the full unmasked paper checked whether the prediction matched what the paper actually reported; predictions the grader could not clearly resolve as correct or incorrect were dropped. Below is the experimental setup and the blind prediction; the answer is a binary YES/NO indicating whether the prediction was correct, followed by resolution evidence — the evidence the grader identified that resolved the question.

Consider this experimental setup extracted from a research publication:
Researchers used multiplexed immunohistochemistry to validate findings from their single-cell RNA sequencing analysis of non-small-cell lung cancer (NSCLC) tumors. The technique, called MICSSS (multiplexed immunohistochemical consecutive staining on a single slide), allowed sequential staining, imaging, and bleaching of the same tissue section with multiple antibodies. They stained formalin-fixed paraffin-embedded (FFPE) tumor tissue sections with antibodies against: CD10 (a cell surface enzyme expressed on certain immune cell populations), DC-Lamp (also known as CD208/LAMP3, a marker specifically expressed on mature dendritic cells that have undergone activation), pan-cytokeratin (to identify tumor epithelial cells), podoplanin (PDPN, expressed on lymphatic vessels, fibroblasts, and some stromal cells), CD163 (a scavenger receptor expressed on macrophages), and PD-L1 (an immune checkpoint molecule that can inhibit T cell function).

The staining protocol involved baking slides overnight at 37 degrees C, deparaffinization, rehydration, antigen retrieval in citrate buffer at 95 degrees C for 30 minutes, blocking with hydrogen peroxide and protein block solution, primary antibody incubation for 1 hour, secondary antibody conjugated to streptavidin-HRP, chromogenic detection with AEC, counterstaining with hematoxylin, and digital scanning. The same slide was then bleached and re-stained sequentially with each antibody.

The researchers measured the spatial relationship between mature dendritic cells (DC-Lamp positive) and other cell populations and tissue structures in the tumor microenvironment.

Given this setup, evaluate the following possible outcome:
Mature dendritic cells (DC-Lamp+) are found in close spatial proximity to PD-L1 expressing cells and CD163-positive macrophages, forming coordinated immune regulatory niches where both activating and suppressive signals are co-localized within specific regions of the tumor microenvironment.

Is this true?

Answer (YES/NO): NO